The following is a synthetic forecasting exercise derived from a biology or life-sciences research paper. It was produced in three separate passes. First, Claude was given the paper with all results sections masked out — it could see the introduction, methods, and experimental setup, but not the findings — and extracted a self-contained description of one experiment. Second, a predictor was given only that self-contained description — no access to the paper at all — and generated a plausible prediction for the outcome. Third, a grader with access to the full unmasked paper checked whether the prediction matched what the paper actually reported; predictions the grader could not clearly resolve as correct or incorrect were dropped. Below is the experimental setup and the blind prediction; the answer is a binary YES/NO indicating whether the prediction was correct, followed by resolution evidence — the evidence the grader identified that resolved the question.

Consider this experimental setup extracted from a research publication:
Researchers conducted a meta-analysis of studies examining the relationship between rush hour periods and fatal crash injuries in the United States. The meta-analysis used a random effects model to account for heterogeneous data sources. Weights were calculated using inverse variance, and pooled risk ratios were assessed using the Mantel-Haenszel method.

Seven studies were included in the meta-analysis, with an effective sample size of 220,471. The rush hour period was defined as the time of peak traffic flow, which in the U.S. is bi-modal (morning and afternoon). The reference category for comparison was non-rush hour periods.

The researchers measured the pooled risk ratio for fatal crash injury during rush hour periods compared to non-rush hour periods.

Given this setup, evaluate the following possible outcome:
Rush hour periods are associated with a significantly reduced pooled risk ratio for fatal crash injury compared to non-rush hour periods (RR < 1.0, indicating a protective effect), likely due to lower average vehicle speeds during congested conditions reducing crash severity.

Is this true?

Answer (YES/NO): NO